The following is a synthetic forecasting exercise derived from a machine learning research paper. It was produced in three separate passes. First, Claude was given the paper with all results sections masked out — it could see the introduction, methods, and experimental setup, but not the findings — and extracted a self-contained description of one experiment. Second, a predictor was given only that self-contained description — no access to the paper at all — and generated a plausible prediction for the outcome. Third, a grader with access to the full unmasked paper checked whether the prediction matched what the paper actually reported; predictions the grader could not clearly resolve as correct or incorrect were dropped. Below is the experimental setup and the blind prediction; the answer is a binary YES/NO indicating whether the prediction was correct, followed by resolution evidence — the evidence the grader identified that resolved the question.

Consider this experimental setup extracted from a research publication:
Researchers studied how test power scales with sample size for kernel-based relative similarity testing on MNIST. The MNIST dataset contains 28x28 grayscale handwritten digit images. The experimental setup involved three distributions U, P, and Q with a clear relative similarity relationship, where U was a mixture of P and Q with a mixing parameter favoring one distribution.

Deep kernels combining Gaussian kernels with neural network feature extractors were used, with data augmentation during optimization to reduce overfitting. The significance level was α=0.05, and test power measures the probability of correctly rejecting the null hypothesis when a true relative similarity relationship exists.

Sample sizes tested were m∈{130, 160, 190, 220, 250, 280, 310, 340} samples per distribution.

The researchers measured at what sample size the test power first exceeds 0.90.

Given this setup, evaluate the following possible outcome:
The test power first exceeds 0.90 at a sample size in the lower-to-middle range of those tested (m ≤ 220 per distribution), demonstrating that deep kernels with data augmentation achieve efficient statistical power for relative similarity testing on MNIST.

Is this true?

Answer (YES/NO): NO